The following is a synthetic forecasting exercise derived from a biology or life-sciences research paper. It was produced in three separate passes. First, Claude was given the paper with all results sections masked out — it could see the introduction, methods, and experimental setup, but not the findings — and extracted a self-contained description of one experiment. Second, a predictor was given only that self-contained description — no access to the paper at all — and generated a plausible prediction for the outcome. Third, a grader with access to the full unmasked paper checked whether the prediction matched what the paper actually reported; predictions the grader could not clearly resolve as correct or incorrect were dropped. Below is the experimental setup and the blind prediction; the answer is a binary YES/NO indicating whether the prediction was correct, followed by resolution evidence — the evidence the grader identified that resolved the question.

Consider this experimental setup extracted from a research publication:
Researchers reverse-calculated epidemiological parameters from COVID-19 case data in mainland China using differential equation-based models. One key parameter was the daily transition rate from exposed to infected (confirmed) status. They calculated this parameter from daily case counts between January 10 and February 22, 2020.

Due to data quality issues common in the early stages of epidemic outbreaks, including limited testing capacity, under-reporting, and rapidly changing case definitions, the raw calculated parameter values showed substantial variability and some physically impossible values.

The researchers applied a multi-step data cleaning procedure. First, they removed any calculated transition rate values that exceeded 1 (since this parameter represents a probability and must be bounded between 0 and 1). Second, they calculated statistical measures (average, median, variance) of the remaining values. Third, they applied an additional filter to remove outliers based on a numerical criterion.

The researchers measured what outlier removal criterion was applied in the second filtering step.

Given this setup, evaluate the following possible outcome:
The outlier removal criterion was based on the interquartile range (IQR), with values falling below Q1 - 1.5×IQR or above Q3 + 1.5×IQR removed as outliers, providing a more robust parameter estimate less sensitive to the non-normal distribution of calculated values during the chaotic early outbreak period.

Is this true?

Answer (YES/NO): NO